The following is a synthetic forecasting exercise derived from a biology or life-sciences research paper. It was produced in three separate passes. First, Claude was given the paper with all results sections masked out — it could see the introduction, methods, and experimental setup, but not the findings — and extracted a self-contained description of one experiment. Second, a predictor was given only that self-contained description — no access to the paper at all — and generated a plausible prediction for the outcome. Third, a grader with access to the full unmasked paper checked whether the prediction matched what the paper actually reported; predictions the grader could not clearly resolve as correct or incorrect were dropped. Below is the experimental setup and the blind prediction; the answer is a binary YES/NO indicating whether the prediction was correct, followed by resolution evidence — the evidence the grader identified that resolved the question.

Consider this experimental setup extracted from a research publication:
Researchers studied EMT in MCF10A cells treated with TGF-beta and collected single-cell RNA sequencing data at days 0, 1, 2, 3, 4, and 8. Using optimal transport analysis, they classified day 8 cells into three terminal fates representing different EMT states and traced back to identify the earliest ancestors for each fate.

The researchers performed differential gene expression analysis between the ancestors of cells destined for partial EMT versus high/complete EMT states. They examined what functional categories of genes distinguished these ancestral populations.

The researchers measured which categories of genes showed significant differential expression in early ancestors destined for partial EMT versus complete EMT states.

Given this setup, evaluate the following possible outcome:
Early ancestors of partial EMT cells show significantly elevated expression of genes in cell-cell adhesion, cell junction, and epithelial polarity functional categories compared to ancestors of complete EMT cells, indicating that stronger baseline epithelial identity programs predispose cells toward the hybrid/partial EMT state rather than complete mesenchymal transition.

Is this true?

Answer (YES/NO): NO